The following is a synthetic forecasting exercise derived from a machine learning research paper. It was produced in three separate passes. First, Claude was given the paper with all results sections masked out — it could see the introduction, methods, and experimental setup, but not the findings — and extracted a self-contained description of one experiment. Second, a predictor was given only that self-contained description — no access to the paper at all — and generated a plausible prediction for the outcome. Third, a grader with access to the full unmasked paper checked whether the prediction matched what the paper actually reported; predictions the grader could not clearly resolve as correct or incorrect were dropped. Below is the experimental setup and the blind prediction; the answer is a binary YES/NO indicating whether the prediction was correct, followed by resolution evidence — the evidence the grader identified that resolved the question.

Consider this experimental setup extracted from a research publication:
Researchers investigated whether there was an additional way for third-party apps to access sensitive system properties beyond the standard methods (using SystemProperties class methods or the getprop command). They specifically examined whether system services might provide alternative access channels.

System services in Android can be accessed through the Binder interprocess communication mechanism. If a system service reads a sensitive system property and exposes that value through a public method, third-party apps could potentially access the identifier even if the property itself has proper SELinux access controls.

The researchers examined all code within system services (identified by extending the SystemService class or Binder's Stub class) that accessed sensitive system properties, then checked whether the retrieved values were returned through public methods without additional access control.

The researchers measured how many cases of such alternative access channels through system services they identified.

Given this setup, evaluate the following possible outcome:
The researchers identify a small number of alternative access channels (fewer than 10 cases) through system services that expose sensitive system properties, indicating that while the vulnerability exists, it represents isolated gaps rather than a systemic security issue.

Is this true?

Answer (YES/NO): YES